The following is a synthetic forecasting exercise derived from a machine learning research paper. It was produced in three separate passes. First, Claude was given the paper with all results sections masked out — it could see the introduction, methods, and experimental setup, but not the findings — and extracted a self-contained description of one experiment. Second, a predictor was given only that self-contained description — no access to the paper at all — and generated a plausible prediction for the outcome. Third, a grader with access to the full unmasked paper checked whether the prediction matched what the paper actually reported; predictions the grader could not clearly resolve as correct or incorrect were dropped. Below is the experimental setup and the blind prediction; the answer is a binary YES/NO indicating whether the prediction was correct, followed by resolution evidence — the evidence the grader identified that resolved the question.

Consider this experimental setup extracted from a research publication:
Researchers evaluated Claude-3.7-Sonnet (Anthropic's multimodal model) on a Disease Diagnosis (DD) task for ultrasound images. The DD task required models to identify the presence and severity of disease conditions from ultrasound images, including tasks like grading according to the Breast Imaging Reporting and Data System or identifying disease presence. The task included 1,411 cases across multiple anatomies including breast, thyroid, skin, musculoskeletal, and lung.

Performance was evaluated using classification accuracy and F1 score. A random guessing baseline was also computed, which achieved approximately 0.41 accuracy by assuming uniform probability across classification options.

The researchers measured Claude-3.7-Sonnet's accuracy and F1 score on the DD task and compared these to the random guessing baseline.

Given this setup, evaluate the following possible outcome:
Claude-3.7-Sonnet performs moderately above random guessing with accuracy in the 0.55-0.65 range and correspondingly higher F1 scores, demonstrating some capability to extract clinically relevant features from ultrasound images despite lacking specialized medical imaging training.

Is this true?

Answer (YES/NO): NO